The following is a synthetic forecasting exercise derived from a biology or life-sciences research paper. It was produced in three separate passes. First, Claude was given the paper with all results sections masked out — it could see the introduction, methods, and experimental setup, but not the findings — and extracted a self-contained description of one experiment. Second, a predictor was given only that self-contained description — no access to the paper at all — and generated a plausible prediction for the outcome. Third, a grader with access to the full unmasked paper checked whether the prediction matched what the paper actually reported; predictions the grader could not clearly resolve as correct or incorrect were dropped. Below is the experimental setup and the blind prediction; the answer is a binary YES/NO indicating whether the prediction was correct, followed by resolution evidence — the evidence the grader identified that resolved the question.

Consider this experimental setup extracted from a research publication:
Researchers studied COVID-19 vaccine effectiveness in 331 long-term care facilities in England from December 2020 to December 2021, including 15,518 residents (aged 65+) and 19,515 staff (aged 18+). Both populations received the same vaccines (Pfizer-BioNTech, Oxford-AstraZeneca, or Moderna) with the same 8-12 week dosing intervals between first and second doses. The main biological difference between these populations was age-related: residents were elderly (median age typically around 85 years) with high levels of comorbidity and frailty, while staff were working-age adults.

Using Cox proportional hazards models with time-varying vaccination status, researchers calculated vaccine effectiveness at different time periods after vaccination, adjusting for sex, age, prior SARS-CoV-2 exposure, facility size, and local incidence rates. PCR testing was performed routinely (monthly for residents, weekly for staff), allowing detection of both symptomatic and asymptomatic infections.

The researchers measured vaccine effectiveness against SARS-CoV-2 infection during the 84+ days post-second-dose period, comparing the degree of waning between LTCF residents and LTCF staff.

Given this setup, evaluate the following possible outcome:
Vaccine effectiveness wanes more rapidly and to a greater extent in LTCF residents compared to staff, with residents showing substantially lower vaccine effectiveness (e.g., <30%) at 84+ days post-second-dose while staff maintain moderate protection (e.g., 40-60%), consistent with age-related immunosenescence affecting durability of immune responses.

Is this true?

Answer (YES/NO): YES